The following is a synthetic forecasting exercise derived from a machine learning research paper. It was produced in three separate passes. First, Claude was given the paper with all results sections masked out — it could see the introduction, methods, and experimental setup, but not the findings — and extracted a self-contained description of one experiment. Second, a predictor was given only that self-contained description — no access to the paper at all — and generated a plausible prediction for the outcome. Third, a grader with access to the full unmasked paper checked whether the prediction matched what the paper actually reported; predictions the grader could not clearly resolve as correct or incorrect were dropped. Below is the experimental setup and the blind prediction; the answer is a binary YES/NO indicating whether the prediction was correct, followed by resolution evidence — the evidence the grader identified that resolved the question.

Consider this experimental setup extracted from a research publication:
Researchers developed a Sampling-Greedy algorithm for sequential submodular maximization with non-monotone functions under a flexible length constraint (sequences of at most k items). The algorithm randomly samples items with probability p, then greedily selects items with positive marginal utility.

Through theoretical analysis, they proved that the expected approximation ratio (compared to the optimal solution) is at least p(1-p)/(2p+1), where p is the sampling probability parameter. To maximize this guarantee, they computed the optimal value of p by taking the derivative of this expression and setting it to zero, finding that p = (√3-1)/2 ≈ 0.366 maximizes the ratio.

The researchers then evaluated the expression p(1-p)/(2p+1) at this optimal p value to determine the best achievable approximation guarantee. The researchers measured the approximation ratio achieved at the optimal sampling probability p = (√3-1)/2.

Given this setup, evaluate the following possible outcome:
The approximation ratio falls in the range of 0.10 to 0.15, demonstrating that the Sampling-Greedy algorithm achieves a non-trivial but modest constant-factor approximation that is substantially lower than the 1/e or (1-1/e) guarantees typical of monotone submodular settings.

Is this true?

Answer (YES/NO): YES